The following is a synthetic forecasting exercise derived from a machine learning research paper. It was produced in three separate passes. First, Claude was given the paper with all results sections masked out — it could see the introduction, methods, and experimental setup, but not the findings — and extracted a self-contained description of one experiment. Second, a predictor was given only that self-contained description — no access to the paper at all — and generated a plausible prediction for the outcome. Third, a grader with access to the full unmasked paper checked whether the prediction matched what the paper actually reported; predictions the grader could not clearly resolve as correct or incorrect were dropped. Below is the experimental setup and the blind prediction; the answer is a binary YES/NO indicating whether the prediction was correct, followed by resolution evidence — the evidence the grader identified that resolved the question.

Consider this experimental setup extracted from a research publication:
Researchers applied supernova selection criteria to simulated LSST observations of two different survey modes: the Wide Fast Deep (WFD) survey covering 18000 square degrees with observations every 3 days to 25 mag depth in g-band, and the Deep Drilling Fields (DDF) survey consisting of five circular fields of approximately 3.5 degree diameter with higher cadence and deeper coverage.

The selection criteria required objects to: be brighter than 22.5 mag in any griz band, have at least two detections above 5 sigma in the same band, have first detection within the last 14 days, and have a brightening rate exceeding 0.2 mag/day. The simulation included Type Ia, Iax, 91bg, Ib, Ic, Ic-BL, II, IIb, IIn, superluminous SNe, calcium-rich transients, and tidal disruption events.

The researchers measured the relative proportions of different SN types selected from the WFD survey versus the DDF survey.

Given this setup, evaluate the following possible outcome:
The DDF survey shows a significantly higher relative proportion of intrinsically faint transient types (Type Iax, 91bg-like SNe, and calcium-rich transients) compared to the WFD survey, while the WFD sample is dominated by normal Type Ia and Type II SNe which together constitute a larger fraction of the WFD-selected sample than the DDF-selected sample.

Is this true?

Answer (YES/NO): NO